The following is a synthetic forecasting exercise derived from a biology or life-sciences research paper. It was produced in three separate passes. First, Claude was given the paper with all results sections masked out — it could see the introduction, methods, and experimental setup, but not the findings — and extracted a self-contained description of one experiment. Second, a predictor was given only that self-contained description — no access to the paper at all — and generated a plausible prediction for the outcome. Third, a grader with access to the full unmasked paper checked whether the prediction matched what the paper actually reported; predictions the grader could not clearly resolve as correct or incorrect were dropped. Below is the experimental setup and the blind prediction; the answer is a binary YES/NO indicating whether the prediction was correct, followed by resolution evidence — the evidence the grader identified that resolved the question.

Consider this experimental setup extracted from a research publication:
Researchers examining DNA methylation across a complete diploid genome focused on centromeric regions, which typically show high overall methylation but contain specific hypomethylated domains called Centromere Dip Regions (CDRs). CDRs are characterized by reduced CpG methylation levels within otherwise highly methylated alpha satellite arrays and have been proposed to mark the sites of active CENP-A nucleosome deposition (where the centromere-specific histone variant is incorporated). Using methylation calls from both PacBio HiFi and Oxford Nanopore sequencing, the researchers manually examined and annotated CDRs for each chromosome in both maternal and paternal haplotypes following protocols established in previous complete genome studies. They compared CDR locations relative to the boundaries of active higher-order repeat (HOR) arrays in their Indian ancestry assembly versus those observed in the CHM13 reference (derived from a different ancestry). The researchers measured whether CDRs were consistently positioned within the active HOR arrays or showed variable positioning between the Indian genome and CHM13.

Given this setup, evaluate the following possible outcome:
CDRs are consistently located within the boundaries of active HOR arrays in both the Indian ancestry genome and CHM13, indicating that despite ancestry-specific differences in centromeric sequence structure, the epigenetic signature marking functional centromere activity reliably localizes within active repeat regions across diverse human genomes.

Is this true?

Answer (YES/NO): YES